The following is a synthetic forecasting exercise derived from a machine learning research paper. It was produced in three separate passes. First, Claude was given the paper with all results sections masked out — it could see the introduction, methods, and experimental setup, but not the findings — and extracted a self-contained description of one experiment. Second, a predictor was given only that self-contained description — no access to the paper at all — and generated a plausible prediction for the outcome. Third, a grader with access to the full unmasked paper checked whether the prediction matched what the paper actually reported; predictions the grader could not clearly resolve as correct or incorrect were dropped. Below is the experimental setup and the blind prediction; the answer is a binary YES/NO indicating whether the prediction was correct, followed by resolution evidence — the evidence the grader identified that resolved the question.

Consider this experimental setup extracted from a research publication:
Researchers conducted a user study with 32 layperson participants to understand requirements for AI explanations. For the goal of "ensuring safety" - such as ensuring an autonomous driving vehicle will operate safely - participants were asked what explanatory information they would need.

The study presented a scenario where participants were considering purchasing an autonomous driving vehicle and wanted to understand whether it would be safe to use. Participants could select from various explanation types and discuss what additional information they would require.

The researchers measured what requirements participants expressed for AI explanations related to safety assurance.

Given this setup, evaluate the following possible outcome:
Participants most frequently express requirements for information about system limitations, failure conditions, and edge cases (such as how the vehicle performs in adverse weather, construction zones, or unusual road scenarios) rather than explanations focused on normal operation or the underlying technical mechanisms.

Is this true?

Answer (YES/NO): YES